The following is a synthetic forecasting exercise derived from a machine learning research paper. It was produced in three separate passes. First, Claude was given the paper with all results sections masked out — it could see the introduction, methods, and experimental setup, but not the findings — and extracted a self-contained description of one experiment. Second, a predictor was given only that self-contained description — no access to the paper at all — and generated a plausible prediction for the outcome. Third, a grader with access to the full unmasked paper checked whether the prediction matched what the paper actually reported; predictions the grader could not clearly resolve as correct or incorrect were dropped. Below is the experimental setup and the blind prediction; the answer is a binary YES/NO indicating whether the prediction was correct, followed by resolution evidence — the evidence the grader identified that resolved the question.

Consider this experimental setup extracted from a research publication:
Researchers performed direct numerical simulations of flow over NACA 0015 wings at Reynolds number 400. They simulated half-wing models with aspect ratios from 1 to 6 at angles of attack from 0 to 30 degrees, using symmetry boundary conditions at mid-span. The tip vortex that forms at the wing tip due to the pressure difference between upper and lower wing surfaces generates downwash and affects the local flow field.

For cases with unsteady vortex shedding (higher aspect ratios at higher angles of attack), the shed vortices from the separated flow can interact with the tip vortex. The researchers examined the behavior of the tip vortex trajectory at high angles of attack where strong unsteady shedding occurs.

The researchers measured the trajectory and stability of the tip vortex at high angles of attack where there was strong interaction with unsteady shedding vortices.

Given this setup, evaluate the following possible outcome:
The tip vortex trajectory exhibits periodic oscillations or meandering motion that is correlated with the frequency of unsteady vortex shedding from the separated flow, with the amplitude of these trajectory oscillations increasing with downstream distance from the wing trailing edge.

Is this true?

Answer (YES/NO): NO